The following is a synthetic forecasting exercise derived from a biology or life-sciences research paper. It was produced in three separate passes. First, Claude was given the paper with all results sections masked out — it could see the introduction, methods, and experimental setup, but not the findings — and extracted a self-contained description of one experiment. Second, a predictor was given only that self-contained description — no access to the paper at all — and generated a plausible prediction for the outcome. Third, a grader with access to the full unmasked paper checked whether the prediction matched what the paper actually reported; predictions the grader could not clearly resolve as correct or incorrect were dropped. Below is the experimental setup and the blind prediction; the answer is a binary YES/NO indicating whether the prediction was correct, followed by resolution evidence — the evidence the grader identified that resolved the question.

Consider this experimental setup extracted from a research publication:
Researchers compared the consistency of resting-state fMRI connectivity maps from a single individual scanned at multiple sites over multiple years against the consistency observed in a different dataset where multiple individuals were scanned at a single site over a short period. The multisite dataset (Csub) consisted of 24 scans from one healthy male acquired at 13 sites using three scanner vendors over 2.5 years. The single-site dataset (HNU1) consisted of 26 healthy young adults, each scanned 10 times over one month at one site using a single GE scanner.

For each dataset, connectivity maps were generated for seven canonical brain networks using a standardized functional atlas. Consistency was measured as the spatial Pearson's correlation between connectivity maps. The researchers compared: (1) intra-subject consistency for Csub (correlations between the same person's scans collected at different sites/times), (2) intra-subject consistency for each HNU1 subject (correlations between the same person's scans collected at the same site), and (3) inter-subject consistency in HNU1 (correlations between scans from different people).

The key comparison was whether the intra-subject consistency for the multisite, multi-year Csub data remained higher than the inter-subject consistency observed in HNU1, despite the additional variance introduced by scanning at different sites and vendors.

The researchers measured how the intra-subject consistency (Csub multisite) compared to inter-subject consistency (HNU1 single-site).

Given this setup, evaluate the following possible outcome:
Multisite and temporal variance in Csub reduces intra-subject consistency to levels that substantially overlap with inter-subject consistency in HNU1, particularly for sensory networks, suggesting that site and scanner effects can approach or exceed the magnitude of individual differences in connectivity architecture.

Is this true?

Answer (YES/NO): NO